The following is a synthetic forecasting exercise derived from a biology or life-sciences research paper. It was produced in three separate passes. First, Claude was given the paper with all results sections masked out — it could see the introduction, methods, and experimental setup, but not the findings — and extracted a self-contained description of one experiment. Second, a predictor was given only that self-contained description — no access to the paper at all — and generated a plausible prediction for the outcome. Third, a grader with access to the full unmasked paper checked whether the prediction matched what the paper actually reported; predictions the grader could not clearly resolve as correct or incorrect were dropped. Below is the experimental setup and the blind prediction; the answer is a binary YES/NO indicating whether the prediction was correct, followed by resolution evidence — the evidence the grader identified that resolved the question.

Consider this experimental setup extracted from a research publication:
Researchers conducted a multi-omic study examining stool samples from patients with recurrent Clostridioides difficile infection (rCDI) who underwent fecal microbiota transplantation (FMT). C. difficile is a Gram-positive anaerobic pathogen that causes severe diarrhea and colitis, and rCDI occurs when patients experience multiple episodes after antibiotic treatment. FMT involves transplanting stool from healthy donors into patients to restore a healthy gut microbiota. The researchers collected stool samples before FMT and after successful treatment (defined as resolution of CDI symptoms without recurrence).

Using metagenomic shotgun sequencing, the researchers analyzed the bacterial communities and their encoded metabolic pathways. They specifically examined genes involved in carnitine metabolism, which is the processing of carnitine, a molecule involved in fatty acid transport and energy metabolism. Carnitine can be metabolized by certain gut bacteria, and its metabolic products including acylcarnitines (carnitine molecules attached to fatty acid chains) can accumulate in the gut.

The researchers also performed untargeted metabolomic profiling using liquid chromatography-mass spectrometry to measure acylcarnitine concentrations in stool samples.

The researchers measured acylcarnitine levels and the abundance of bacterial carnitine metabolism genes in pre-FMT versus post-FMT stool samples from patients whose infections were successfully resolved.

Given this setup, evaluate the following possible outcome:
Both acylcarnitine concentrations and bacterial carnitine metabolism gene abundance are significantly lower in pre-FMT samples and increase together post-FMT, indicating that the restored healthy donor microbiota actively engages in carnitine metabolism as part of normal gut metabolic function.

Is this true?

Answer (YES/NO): NO